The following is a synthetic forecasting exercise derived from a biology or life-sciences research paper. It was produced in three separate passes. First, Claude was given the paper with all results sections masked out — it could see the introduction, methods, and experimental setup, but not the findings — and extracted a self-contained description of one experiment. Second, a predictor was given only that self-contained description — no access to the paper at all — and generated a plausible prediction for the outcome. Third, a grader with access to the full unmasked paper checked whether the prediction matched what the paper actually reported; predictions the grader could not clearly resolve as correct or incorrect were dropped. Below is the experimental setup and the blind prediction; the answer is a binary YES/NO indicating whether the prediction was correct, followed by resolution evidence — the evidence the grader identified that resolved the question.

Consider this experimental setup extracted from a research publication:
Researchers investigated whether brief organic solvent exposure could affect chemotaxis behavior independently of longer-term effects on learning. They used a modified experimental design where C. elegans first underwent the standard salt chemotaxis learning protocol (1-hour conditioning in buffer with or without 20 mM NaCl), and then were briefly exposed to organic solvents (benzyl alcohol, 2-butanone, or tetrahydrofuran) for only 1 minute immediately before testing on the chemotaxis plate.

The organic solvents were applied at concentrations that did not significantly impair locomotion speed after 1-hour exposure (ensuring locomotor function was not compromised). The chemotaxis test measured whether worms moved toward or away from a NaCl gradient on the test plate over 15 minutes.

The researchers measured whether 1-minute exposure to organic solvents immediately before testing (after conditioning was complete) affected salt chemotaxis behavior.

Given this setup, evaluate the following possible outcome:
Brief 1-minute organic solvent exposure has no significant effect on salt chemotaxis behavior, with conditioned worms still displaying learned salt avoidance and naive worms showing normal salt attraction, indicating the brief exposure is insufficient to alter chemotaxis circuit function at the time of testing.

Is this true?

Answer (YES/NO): YES